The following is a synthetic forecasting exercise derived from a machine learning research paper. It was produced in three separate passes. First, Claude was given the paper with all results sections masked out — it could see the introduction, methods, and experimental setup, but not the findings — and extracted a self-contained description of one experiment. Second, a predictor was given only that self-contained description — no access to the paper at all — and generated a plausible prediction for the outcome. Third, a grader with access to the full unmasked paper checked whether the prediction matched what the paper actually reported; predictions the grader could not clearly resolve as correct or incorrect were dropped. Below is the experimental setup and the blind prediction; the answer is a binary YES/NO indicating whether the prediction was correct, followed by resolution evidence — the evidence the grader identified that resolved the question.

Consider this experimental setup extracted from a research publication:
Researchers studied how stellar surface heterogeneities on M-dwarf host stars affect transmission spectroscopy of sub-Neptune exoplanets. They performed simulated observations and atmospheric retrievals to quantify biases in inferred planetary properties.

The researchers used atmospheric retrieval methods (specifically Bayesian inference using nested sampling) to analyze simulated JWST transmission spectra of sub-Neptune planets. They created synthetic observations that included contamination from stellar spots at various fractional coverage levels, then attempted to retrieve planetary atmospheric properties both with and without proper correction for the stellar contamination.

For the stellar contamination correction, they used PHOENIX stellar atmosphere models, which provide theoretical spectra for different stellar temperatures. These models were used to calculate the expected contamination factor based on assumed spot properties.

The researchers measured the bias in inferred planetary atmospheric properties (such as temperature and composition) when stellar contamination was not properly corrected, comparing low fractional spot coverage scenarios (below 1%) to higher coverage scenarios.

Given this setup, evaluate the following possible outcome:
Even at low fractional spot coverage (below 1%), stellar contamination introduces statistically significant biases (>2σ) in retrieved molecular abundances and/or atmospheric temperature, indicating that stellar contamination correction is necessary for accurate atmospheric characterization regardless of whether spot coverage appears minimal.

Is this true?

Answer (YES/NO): NO